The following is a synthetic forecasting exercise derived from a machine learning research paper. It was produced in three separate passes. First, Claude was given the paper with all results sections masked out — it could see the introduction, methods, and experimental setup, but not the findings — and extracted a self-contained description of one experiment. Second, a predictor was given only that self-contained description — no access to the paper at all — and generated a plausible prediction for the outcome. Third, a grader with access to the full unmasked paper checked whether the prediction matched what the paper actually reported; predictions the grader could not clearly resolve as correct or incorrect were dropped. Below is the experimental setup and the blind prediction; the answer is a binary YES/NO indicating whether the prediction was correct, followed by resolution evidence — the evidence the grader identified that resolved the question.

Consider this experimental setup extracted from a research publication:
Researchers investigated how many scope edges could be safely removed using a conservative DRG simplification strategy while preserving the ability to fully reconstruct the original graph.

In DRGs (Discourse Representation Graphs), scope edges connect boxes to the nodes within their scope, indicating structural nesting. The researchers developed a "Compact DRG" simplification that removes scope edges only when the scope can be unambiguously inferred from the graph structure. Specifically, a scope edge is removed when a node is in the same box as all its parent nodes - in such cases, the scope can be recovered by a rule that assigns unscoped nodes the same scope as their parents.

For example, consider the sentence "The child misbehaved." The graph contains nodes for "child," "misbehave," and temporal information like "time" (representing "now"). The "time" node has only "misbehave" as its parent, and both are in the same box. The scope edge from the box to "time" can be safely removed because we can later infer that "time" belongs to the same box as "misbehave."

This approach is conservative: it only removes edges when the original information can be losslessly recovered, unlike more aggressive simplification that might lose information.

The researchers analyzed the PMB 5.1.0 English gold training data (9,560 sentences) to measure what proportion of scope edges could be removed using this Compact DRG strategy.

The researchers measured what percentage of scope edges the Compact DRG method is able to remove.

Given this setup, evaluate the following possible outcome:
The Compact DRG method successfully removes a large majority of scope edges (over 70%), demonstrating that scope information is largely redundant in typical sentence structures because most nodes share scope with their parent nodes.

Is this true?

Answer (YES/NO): NO